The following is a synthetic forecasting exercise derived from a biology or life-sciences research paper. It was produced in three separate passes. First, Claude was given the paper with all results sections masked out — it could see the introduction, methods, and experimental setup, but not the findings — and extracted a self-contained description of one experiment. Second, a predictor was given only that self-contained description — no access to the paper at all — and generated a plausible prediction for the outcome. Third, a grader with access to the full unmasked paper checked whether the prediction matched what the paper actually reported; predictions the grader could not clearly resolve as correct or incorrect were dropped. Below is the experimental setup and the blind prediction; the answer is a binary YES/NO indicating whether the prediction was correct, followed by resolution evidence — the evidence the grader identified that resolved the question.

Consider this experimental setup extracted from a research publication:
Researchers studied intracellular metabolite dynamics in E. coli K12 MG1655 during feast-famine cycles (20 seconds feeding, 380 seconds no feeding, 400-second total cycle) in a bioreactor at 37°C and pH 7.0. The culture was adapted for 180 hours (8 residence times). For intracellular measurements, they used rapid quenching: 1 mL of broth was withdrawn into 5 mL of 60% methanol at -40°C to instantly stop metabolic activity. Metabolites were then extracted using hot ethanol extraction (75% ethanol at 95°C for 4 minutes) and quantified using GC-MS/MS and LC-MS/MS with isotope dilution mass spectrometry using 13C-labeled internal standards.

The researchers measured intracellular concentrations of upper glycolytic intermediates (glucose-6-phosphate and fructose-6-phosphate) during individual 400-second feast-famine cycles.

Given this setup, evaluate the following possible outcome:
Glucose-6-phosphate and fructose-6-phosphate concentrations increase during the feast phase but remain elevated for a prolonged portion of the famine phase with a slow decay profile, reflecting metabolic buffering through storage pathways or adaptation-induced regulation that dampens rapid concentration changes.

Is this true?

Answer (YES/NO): NO